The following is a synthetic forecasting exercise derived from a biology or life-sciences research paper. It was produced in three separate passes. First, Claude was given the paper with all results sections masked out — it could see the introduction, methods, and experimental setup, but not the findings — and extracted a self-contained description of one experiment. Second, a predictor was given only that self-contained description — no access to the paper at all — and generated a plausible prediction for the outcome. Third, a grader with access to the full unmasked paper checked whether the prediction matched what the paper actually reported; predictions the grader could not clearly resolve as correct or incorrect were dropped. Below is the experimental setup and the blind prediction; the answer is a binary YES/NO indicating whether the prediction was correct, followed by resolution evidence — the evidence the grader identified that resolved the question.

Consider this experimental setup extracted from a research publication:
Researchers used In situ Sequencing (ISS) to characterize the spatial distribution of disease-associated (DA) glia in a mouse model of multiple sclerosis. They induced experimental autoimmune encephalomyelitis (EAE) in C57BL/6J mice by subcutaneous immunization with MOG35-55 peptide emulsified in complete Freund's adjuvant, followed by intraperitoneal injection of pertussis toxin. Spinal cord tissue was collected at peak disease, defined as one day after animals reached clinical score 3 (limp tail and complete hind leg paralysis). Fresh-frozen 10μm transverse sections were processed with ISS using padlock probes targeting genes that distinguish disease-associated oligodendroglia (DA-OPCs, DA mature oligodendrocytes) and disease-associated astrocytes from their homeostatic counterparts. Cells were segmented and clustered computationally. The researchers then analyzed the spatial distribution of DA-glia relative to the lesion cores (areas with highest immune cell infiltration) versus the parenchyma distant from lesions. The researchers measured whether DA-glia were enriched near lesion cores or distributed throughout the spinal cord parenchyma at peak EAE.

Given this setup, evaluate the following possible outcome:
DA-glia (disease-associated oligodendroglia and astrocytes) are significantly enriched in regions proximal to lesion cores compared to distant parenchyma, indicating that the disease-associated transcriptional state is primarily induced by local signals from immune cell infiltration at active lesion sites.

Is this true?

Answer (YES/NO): NO